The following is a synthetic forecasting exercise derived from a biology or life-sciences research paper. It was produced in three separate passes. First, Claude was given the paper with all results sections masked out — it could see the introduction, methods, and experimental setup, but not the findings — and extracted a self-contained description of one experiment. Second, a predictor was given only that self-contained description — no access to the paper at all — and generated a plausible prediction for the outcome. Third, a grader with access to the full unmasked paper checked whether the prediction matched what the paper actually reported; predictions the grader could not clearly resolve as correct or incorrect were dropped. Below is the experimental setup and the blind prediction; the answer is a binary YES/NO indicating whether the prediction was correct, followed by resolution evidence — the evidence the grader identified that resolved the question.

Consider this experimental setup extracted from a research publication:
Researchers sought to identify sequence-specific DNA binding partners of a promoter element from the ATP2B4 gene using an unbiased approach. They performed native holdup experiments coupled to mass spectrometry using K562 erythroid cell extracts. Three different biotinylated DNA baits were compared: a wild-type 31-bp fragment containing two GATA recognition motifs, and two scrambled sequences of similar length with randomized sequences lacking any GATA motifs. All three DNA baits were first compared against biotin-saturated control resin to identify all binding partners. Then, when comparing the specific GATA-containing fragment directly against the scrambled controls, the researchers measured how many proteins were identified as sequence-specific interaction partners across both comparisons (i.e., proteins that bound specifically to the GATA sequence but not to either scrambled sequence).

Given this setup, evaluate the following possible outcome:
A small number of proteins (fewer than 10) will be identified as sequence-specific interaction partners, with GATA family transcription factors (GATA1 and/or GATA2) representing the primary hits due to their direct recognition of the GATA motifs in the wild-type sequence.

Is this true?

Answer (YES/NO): YES